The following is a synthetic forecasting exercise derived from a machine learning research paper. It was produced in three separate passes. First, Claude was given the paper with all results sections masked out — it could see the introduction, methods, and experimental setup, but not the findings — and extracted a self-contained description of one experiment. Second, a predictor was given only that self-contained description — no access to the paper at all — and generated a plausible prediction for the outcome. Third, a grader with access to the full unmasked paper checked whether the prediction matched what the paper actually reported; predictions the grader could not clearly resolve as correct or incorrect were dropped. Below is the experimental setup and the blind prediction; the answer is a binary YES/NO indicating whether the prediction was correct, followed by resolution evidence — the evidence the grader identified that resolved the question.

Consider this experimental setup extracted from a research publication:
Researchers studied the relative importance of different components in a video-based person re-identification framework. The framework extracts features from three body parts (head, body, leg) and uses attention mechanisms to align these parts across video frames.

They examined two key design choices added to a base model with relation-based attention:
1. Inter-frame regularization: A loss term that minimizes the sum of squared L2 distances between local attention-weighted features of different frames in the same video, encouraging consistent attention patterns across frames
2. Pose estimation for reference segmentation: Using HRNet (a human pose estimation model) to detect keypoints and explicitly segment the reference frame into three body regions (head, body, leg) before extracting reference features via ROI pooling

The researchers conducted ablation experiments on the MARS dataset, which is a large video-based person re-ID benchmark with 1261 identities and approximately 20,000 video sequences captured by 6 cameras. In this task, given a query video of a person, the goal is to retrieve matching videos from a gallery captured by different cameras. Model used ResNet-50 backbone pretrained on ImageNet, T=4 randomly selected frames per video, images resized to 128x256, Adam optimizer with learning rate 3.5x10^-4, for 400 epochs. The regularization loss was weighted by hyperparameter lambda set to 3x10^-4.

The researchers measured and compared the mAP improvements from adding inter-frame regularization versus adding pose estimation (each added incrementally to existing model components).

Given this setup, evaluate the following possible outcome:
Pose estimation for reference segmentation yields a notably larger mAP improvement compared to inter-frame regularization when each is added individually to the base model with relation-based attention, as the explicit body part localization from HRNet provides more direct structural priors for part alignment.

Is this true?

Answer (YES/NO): NO